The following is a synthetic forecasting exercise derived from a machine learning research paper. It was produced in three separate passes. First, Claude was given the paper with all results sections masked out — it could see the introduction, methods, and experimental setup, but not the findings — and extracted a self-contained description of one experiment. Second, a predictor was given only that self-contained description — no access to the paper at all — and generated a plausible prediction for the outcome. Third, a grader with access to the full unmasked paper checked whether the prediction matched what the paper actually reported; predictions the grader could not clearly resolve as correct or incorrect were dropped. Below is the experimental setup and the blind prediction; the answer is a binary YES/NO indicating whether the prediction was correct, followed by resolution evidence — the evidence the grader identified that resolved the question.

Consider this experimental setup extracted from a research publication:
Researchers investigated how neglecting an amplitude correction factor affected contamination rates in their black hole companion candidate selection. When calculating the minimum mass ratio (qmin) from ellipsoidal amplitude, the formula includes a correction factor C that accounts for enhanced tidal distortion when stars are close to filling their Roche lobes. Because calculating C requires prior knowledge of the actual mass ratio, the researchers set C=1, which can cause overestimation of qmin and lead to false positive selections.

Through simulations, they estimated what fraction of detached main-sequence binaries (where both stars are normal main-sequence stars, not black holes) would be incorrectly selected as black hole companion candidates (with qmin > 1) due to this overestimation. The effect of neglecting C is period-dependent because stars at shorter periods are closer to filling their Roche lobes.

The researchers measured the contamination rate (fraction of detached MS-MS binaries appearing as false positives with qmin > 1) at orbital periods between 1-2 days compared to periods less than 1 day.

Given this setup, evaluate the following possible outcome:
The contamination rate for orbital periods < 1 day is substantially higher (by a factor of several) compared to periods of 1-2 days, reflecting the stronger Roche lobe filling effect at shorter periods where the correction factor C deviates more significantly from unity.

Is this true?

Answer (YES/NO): NO